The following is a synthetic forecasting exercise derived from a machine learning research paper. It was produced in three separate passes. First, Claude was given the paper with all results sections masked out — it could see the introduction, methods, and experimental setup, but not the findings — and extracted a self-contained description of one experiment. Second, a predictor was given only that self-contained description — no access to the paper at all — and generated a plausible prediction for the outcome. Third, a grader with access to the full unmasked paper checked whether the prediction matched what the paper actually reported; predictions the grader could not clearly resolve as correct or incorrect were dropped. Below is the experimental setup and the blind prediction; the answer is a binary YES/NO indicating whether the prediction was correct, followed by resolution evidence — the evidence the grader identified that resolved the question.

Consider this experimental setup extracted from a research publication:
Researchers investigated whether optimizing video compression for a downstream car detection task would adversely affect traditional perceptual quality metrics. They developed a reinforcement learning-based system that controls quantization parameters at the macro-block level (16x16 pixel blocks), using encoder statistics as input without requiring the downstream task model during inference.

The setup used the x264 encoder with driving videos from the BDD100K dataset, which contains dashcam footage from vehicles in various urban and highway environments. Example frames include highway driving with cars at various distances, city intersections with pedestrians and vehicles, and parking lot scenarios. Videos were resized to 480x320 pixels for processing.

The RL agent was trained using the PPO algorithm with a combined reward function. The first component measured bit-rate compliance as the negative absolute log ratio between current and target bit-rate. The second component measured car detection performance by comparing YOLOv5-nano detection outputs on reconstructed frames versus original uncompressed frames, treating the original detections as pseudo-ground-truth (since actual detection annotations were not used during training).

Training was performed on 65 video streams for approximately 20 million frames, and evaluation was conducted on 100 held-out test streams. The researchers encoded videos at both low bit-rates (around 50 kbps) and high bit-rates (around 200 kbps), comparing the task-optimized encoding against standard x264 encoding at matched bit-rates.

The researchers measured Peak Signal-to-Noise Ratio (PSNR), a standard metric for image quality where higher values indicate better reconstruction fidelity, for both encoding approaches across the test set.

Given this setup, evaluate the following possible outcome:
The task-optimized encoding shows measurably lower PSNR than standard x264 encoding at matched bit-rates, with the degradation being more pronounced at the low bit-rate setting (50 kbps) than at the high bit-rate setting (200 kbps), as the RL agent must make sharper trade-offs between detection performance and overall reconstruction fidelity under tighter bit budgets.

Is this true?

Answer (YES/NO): NO